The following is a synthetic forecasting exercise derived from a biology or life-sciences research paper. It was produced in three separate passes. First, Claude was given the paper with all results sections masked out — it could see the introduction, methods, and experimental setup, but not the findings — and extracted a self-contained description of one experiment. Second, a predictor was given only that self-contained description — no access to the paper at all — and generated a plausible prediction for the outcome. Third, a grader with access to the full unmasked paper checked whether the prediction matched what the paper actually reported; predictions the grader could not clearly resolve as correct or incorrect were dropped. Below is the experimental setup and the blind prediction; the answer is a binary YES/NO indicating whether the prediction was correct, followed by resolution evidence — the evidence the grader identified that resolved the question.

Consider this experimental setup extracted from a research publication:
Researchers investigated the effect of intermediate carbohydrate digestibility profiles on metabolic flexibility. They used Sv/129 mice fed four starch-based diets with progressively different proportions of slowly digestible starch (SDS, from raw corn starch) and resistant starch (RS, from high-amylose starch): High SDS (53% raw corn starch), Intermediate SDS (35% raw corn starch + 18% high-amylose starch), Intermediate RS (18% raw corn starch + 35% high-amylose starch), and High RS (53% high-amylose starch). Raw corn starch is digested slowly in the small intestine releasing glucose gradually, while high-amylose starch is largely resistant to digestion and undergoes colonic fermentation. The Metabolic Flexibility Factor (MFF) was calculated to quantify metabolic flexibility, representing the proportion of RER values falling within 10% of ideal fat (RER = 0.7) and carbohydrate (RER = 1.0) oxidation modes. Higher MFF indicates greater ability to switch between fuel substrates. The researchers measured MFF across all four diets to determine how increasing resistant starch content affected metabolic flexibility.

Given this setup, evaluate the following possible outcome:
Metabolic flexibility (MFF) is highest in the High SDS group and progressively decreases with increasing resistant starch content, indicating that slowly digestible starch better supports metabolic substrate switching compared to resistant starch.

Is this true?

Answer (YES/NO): NO